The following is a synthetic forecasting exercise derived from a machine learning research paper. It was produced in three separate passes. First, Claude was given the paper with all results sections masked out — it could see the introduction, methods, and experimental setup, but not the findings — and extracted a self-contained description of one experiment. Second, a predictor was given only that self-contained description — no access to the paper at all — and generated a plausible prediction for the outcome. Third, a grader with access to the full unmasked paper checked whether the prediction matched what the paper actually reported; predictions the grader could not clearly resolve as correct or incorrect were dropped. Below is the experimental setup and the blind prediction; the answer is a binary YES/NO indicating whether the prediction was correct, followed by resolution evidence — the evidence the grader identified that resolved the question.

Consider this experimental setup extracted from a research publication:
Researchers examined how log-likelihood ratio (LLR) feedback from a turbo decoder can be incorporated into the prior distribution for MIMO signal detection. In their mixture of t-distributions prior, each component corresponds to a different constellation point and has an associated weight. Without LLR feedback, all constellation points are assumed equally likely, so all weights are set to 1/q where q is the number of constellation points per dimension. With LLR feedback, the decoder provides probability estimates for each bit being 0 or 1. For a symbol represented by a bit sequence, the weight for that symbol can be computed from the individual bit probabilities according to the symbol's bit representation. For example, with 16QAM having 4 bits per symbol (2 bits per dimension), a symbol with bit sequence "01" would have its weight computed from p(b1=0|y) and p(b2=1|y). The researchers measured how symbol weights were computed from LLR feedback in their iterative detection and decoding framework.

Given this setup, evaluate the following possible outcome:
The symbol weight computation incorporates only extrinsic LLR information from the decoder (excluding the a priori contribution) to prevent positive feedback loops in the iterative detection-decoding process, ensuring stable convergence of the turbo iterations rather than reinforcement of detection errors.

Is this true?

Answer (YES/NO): NO